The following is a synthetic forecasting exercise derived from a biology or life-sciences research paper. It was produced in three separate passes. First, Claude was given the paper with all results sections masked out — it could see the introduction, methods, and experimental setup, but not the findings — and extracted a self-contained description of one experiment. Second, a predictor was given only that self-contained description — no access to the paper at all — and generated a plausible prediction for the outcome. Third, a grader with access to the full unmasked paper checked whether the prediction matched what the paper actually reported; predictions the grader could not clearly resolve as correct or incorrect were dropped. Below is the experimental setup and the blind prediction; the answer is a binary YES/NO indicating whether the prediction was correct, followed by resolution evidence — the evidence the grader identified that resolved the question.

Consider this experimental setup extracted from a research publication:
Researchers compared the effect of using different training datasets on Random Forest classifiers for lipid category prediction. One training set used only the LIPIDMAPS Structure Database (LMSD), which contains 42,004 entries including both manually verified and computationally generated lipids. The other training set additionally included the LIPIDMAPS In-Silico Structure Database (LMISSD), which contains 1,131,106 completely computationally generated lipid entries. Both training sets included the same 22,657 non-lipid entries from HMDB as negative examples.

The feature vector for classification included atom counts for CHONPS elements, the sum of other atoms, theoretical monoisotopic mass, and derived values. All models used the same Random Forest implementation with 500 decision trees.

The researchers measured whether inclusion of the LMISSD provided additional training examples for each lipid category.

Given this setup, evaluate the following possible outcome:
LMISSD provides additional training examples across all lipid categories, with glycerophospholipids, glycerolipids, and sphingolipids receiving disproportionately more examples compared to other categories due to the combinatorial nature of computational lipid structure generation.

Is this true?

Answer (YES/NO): NO